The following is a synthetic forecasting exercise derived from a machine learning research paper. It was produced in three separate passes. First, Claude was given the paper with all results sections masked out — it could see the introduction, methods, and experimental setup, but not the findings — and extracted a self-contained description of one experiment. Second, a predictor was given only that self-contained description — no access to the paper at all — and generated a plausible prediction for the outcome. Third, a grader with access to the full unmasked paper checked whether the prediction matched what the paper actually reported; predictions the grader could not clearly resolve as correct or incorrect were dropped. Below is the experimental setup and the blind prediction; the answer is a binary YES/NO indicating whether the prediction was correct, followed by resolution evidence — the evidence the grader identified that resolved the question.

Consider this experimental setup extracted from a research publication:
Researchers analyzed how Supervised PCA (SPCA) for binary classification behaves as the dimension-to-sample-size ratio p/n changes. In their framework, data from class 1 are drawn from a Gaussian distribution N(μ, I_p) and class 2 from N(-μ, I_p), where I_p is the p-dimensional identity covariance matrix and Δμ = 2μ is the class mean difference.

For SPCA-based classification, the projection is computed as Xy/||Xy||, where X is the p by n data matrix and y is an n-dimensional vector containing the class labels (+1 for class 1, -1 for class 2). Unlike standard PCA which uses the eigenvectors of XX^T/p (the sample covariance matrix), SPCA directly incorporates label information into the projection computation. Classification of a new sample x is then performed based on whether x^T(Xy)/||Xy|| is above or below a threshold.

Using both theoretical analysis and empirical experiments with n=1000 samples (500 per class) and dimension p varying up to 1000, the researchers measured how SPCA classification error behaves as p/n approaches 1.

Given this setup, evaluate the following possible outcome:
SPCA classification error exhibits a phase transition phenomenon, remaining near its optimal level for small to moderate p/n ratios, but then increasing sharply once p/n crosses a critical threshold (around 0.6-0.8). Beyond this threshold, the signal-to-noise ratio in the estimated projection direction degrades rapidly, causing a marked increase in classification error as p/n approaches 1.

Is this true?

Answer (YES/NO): NO